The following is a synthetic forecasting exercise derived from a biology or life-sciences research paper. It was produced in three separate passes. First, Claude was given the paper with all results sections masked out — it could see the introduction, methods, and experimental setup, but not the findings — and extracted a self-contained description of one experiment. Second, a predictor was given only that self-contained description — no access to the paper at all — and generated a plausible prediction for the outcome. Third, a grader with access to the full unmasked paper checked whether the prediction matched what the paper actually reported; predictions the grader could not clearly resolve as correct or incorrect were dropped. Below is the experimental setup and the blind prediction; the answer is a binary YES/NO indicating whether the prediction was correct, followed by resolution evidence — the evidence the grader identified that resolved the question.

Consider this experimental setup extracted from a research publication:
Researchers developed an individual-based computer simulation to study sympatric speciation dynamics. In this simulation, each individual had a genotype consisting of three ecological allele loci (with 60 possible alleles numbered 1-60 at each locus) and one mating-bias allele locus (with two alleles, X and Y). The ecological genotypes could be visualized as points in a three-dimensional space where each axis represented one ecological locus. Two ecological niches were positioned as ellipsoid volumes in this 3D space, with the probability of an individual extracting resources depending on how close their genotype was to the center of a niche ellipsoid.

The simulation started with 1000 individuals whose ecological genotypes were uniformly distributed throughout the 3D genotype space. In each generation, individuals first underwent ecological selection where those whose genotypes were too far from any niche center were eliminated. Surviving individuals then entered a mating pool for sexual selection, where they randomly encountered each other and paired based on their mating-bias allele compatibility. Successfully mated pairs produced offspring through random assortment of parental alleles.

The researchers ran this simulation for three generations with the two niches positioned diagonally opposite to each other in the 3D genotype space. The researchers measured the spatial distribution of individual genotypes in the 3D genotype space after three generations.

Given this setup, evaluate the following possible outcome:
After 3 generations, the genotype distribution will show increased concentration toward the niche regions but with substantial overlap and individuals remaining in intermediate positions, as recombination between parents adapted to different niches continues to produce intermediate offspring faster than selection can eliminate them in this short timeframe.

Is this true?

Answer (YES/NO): NO